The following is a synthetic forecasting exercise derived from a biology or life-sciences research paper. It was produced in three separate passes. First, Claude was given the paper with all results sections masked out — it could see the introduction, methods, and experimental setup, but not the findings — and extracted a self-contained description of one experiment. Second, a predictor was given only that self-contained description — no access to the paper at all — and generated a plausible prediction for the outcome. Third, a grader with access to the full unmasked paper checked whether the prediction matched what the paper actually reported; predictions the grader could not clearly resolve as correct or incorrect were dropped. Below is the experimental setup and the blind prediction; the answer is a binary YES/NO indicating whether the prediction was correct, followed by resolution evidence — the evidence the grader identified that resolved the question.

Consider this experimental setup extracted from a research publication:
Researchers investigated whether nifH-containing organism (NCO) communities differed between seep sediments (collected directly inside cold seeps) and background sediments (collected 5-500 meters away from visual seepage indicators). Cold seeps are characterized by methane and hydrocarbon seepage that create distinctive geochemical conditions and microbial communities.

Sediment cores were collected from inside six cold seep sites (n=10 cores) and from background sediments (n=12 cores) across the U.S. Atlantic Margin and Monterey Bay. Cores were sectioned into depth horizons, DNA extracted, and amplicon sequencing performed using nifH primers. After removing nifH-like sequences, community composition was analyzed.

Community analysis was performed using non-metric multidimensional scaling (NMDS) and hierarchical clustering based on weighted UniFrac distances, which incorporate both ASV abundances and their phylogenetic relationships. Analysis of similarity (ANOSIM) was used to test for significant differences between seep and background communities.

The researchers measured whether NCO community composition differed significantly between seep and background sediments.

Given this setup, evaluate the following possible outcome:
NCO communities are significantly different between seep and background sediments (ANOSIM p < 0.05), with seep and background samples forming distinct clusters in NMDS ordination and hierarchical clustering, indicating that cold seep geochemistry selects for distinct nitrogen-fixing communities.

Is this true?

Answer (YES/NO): NO